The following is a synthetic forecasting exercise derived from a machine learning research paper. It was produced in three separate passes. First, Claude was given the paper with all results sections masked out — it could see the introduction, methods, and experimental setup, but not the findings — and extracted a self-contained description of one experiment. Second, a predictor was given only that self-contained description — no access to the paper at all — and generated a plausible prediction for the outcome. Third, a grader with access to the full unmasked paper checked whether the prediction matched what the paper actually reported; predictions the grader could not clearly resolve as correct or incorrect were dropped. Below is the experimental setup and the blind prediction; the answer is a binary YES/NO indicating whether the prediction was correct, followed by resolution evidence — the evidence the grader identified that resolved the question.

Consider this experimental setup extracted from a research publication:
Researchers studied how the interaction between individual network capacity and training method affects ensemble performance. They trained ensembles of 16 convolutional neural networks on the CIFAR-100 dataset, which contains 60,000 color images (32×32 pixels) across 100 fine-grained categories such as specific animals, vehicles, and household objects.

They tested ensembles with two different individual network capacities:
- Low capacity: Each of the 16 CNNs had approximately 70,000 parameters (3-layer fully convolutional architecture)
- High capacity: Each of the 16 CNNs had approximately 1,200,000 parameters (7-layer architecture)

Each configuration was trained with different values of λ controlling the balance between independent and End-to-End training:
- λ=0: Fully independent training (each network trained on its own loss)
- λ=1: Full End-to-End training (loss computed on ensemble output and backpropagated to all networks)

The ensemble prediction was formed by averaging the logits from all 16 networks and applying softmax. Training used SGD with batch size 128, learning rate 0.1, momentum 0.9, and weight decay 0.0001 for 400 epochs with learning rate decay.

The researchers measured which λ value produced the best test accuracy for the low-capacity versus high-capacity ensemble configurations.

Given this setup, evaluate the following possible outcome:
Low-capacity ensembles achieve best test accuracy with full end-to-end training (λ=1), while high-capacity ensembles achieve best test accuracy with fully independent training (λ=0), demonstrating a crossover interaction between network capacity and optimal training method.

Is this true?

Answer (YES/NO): NO